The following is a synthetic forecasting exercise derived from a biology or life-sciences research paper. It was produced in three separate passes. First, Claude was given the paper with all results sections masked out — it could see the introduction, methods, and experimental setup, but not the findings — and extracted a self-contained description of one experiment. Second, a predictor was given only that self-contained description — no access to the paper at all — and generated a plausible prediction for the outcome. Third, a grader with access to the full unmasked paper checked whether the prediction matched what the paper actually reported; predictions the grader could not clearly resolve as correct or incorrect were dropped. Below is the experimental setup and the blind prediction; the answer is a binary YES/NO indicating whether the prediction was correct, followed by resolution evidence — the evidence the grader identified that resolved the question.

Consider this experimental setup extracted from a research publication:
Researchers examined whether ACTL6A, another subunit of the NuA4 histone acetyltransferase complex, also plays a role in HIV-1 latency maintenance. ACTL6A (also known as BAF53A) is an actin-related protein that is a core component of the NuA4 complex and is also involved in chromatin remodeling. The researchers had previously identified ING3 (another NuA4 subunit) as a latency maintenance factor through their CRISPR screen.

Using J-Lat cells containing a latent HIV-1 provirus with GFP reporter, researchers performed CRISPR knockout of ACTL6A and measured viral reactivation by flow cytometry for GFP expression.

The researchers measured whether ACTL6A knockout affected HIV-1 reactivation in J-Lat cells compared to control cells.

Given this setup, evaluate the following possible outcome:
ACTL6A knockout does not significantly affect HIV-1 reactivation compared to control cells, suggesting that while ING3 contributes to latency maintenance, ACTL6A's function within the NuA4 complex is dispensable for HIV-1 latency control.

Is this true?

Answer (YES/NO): NO